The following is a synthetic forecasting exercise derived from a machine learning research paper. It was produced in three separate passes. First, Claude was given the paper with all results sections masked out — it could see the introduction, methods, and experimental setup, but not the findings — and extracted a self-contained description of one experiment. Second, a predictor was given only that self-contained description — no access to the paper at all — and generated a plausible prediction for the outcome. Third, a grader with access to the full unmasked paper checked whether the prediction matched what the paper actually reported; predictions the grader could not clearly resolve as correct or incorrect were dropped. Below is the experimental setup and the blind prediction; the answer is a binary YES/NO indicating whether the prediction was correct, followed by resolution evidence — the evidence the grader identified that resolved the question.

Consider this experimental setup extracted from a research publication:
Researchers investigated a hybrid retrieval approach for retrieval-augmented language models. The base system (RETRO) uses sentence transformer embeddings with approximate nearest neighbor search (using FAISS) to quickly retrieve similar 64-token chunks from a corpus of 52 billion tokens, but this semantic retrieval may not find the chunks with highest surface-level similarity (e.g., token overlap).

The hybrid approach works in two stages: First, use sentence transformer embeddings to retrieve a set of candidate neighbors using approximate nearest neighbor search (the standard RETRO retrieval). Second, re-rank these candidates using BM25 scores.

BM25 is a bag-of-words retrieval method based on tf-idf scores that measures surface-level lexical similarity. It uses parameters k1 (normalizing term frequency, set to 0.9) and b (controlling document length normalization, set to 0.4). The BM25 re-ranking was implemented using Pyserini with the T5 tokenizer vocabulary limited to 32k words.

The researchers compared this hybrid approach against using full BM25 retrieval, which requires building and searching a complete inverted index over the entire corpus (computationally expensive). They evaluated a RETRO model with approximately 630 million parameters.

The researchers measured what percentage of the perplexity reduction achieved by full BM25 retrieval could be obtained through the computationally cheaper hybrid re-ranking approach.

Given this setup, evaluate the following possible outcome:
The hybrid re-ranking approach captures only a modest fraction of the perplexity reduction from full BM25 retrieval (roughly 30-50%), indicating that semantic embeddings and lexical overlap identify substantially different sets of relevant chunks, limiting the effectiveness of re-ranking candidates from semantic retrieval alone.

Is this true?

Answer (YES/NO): NO